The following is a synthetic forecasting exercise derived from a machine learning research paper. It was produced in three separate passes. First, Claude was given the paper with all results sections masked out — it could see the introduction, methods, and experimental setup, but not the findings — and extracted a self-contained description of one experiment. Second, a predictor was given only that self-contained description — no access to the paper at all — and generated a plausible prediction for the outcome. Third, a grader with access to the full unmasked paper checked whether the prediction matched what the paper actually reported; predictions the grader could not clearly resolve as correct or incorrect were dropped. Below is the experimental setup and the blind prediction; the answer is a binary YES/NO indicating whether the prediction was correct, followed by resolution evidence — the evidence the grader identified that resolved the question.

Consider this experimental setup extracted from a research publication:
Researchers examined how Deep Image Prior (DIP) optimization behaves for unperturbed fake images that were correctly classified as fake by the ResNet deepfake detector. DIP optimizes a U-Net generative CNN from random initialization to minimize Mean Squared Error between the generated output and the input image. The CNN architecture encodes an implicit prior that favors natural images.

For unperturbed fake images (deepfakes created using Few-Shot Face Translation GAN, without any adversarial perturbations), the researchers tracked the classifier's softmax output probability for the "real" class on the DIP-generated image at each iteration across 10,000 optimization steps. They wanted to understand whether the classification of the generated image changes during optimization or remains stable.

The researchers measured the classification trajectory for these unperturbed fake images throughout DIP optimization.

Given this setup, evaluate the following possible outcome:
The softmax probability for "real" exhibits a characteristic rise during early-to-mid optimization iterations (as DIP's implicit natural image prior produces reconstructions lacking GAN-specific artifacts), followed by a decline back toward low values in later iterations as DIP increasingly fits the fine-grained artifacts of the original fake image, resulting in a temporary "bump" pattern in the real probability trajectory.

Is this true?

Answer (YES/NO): NO